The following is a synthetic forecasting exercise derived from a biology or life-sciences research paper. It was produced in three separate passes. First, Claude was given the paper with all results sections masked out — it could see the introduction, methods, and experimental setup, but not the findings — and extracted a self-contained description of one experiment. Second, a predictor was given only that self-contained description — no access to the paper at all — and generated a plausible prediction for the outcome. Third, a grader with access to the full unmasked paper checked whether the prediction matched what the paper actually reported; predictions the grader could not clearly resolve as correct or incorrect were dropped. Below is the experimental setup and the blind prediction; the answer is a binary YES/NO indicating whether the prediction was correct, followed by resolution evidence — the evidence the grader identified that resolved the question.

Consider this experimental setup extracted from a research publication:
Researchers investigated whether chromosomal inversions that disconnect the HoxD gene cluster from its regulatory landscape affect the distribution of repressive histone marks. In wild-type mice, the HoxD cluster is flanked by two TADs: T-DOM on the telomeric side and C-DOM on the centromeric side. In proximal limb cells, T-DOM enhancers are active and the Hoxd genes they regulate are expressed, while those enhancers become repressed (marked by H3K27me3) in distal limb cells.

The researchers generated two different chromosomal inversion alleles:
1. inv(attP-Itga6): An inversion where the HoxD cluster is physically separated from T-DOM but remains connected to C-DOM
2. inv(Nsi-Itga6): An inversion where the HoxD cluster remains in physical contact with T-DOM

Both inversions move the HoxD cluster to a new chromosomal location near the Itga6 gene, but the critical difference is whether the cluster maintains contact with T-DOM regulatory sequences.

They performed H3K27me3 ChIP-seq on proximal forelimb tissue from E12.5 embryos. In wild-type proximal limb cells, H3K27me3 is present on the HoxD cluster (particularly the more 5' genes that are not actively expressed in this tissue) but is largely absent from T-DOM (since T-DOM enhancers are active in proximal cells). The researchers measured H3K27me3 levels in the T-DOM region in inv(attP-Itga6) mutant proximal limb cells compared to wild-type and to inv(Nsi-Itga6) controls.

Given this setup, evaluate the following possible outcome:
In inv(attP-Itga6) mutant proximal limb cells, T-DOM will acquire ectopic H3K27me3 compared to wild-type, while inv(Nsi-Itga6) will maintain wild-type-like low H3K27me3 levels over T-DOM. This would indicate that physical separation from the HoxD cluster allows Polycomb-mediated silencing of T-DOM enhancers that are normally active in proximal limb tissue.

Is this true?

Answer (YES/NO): NO